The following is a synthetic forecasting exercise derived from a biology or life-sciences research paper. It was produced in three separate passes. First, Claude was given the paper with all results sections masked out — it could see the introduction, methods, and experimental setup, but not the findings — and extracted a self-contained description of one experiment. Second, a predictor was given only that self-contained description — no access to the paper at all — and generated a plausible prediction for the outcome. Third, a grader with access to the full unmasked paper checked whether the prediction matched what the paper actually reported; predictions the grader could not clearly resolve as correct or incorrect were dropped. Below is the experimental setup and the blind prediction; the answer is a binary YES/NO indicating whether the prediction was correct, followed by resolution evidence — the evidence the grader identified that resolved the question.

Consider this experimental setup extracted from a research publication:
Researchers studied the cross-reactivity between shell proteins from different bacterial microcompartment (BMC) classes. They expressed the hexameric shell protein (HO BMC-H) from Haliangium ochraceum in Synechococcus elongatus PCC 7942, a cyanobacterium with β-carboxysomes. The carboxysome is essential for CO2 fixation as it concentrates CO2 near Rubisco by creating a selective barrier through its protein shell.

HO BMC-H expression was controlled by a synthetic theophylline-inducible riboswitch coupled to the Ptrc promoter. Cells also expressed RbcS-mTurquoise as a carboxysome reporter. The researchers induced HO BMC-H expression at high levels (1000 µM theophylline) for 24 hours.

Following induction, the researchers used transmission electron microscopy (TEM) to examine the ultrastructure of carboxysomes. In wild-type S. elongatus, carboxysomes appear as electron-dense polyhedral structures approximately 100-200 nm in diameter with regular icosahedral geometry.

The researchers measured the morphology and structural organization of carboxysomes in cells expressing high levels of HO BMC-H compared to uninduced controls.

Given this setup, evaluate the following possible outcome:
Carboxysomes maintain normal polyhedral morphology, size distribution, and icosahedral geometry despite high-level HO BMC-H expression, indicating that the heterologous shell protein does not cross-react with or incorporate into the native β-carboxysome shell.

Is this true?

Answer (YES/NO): NO